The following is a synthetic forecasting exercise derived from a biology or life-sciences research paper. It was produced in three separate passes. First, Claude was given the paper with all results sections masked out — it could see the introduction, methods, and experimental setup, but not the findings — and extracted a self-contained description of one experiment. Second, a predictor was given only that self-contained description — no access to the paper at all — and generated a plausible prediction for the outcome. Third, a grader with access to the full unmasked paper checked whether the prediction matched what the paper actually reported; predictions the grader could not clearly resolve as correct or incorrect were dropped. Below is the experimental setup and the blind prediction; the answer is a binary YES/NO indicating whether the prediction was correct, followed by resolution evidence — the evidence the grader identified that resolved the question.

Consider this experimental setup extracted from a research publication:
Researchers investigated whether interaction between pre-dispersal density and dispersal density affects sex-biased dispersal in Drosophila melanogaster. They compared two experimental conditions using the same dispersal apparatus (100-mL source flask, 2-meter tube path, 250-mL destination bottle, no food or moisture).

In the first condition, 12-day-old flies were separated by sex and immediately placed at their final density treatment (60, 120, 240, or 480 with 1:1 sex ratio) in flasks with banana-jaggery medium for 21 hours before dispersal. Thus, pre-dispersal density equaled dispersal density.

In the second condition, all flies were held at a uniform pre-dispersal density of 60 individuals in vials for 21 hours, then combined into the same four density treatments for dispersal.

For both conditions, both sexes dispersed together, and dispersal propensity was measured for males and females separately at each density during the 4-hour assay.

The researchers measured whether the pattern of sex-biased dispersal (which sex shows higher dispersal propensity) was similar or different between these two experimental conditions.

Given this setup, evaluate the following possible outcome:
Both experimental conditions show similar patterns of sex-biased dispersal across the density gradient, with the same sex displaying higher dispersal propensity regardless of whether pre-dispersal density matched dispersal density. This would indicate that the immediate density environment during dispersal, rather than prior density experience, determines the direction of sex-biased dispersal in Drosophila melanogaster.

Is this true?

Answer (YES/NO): NO